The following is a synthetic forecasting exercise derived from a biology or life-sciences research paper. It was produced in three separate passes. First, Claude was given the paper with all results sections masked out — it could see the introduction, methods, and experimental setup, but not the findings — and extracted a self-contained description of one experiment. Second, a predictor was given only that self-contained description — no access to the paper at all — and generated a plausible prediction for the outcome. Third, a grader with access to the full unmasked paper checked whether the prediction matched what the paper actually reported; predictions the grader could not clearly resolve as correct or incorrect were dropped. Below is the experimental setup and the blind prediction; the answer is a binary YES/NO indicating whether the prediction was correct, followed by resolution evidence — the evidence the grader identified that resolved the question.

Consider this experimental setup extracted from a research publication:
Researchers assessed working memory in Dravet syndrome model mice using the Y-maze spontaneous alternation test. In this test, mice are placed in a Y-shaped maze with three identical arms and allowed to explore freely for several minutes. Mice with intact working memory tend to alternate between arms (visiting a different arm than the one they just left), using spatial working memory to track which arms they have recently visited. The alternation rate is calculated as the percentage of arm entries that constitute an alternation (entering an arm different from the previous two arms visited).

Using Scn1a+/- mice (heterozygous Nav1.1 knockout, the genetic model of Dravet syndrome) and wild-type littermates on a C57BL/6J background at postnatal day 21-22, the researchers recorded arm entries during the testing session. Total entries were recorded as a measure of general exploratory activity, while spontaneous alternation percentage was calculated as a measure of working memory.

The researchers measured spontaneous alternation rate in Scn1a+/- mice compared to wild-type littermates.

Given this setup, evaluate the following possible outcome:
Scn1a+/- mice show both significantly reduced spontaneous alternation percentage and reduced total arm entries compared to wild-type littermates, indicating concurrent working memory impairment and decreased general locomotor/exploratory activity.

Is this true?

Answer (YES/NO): NO